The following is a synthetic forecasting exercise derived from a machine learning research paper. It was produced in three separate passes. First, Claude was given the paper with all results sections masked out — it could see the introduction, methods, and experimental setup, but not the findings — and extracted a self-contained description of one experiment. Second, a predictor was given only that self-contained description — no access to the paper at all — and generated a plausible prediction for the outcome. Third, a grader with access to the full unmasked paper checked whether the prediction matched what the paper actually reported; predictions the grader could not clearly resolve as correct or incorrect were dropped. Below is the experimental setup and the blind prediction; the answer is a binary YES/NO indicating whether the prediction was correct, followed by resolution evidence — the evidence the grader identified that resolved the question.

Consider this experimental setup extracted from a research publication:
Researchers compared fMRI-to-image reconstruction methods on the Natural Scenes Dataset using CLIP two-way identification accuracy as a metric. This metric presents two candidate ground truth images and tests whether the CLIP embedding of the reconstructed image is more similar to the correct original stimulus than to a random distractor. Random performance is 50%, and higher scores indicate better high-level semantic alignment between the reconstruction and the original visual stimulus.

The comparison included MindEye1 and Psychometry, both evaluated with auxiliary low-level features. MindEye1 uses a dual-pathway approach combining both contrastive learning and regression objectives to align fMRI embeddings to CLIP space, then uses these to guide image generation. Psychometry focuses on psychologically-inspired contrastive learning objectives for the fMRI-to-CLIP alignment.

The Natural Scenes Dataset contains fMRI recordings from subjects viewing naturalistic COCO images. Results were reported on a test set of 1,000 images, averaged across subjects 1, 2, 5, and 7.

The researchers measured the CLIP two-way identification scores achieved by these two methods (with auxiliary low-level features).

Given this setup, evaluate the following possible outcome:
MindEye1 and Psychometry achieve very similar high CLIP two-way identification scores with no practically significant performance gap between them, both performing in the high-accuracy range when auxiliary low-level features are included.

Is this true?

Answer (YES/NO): NO